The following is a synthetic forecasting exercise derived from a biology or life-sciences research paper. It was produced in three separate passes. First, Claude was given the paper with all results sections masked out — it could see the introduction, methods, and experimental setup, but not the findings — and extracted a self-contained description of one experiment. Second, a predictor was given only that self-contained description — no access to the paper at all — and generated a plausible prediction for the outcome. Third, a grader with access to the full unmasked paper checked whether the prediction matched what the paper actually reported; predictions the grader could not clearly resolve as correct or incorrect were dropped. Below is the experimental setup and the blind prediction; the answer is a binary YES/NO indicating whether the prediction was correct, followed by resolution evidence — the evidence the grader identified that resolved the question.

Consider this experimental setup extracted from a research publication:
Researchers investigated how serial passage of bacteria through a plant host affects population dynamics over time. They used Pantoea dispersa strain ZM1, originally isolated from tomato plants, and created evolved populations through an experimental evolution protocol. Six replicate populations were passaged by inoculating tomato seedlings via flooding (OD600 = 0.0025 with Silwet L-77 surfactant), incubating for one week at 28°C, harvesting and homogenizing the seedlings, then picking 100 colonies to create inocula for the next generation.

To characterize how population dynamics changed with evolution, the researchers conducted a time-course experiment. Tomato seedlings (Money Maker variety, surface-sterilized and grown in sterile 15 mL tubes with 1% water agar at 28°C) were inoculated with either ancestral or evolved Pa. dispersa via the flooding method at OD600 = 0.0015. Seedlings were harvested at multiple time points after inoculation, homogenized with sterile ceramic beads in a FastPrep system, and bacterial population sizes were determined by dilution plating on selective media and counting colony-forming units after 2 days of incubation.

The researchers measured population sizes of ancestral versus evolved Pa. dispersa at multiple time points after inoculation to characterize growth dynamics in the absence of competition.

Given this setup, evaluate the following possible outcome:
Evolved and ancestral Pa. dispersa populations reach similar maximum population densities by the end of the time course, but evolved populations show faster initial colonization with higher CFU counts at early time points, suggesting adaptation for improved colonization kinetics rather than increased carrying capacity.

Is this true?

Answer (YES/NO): NO